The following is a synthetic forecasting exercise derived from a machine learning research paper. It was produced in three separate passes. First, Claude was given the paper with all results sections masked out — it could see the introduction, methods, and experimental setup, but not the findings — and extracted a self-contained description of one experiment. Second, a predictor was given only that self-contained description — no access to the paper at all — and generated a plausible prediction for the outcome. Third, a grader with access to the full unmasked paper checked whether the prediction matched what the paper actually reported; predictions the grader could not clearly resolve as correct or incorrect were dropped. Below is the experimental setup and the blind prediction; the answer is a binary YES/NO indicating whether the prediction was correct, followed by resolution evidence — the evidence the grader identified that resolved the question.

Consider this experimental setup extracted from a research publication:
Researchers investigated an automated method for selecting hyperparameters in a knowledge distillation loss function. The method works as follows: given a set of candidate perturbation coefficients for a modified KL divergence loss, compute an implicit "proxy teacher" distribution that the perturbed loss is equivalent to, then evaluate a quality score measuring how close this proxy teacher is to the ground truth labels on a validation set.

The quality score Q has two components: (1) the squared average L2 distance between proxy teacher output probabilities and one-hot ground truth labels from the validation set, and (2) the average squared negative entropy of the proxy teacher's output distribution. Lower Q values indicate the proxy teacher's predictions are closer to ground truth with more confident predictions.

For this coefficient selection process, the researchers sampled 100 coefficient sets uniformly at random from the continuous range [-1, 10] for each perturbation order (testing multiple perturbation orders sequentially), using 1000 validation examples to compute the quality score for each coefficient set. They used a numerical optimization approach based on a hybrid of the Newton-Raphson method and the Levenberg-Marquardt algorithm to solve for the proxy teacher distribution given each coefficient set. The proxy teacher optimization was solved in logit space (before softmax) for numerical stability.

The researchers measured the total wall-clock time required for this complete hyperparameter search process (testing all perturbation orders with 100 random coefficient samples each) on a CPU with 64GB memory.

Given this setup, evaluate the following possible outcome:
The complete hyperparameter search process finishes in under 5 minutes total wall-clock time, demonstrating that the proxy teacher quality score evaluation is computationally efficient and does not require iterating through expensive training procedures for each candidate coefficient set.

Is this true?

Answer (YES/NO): YES